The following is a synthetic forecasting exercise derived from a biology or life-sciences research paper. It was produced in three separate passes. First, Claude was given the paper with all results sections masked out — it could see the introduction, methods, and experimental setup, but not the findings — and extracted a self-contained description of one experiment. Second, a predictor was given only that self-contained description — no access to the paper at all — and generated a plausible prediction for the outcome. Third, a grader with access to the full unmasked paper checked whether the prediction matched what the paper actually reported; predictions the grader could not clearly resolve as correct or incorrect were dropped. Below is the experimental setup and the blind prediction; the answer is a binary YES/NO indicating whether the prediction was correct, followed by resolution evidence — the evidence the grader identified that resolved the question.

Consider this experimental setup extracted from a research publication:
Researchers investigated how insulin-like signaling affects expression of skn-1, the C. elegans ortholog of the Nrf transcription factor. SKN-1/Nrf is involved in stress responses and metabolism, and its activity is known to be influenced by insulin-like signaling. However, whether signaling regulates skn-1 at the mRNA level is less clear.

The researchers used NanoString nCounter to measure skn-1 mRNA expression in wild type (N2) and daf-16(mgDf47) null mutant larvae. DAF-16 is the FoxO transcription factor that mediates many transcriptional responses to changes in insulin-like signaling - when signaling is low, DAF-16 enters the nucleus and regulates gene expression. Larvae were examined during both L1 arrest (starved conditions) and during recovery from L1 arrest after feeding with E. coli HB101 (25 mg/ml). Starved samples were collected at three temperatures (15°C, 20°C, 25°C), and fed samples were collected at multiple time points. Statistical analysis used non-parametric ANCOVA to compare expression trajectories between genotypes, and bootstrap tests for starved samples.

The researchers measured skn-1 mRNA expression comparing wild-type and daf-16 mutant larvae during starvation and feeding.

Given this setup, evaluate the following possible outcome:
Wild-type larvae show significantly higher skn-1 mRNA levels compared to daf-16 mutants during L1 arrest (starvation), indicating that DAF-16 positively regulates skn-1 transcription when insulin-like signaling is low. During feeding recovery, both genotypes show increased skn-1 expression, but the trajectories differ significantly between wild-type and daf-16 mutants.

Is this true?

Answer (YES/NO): NO